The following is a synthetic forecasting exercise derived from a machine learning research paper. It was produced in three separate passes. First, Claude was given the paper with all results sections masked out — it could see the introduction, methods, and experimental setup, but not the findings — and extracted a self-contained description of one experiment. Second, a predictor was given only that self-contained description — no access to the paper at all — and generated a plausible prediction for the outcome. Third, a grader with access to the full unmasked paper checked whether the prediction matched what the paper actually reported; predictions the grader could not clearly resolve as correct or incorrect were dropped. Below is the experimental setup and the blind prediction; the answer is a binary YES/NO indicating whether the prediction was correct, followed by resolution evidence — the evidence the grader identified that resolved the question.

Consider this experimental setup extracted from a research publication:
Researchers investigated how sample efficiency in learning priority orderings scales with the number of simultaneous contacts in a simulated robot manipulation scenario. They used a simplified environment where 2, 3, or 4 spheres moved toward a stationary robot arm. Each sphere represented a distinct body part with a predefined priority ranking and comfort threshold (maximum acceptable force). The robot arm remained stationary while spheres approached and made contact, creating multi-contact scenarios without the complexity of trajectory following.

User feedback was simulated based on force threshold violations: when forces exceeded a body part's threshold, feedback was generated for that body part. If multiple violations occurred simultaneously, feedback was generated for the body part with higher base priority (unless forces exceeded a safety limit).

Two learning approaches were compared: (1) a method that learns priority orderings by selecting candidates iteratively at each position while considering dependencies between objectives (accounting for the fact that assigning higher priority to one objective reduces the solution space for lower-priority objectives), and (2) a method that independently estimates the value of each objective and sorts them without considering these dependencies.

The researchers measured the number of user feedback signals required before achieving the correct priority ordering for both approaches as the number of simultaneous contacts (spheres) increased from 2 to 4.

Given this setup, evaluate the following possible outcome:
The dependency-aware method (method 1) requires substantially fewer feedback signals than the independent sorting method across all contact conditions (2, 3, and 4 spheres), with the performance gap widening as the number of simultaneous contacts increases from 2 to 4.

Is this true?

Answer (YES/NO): NO